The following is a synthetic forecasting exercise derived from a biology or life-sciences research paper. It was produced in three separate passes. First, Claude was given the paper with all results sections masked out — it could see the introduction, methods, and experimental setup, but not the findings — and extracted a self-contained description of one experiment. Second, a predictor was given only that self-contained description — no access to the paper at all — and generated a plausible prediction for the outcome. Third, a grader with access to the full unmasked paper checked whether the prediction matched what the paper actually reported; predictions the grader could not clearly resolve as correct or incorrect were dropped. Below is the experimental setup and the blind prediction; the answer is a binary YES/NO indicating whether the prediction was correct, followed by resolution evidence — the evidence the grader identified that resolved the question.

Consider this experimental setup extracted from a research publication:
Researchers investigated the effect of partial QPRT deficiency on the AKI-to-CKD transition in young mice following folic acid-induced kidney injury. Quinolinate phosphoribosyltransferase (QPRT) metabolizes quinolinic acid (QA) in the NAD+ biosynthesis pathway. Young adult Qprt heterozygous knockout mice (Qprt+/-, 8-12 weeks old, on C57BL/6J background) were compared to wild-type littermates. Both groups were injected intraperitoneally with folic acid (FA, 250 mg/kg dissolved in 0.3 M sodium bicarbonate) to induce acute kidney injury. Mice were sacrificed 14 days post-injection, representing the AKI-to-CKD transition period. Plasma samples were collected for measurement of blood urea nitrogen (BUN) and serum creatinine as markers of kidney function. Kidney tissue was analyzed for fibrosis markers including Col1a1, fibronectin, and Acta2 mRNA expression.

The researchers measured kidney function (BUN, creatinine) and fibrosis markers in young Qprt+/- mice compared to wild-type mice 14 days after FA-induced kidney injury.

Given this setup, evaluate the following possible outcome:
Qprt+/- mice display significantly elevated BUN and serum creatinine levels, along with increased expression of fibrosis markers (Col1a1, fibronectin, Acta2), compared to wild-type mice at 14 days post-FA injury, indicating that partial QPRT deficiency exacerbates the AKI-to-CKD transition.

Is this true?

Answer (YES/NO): NO